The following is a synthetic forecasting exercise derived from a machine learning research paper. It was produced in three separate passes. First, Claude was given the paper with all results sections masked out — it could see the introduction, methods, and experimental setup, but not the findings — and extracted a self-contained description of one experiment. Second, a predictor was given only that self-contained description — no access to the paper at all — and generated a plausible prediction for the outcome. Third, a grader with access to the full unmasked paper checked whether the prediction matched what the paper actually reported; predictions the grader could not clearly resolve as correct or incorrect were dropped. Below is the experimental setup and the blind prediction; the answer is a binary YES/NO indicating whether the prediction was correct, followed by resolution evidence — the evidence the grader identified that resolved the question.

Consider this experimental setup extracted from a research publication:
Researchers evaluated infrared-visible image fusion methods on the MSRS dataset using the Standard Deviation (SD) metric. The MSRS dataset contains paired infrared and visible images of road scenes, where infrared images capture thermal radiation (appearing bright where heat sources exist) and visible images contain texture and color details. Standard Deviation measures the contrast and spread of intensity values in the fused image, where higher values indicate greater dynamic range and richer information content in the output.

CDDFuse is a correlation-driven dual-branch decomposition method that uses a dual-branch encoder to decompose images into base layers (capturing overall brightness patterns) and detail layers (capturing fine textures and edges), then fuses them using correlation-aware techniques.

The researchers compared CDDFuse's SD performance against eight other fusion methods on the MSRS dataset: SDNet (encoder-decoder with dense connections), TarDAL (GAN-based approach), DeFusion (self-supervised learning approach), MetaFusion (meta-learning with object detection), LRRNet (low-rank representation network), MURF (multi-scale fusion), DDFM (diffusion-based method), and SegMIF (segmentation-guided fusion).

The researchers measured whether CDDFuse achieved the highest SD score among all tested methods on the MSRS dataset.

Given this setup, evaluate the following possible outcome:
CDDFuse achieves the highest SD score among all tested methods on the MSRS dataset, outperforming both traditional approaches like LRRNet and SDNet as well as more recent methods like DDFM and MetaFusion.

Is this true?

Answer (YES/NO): YES